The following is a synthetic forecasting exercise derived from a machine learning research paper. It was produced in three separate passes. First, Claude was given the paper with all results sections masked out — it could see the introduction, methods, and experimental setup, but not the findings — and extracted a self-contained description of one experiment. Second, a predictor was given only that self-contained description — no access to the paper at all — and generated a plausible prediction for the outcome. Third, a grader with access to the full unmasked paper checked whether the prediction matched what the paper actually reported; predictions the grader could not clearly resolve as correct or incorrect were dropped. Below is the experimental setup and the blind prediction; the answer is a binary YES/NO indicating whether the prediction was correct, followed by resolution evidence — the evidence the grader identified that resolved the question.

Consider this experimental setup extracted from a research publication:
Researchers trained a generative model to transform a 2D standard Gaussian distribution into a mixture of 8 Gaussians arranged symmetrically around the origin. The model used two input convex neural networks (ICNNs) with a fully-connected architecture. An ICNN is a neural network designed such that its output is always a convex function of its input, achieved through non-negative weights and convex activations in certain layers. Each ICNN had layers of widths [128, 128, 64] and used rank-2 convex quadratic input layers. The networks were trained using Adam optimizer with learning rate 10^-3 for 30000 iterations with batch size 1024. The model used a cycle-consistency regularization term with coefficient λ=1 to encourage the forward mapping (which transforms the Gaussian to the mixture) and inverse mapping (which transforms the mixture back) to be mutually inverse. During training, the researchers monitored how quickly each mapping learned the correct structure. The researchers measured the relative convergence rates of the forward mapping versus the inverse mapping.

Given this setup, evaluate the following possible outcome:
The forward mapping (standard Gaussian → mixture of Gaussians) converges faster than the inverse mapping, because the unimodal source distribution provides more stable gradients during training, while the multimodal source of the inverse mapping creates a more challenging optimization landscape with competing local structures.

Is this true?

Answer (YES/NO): YES